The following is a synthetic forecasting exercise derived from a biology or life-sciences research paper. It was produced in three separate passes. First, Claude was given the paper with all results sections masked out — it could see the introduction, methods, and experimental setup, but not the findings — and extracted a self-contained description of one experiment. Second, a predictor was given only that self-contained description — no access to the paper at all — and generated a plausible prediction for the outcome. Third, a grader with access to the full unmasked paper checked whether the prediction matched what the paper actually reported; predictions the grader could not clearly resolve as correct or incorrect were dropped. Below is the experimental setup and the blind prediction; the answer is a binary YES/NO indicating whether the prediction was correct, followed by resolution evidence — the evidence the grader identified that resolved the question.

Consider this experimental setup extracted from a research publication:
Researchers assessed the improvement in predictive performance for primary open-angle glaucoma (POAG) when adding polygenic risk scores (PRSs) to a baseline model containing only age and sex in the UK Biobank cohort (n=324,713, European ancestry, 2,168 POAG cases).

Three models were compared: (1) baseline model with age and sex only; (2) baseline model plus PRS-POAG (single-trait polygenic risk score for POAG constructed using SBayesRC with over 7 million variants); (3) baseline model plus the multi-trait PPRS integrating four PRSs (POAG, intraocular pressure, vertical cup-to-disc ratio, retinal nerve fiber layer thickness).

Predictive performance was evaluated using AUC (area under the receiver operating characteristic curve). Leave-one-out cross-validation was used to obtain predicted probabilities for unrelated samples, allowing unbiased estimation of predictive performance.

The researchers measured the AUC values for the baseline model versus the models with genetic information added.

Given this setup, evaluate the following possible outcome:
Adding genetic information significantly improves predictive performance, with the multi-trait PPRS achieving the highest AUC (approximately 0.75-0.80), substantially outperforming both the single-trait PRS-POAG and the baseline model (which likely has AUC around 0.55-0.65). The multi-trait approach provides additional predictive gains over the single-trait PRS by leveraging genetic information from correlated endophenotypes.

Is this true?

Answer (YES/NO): NO